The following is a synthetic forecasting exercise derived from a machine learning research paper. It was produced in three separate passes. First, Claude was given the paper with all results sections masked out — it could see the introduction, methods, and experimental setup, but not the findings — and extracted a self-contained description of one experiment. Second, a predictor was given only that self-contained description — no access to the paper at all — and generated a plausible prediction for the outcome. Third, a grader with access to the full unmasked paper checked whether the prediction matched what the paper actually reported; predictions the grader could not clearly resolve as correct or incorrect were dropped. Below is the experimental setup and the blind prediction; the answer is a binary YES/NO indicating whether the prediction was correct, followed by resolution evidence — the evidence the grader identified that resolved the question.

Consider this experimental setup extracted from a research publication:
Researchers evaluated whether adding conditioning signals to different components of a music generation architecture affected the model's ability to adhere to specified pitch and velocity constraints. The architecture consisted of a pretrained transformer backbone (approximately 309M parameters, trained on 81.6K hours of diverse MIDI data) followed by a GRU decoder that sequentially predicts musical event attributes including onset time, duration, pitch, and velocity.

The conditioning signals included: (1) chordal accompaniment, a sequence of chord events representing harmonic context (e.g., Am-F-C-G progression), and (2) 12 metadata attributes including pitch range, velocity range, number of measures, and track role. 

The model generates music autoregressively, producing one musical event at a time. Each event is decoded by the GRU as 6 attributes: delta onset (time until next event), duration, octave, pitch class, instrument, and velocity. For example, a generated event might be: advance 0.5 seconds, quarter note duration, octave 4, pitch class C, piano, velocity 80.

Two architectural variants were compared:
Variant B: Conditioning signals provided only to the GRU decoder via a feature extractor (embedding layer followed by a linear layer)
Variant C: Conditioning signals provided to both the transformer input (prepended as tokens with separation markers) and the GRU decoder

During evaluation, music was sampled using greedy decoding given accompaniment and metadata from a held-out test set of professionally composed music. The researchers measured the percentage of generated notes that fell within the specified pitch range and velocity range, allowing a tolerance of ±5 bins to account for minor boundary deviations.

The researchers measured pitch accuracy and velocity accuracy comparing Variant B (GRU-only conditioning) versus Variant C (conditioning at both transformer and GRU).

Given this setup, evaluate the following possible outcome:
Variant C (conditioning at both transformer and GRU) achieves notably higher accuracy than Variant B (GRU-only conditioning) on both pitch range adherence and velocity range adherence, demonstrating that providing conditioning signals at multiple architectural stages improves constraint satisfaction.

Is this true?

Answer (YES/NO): NO